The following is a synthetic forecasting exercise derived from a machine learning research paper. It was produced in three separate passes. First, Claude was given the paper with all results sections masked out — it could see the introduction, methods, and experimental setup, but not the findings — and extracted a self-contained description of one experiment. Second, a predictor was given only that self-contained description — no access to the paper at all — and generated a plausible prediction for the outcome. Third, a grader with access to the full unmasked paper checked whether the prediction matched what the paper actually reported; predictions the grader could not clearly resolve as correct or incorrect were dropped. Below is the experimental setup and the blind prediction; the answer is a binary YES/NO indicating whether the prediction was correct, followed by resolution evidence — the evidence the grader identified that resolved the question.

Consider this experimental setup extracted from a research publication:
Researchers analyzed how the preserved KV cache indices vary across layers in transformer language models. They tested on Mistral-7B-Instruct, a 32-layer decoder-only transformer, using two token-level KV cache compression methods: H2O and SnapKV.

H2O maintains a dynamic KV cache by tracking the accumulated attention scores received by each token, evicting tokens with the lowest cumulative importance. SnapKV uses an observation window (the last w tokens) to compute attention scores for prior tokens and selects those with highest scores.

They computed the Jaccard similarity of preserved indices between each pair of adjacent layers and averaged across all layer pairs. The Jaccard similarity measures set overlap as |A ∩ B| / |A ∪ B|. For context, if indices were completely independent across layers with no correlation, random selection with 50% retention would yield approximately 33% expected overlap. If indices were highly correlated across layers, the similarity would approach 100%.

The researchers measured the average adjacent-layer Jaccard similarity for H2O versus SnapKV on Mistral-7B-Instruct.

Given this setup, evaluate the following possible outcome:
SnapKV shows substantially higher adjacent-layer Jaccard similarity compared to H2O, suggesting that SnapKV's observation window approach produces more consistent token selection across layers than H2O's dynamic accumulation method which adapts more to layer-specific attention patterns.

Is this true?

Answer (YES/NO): NO